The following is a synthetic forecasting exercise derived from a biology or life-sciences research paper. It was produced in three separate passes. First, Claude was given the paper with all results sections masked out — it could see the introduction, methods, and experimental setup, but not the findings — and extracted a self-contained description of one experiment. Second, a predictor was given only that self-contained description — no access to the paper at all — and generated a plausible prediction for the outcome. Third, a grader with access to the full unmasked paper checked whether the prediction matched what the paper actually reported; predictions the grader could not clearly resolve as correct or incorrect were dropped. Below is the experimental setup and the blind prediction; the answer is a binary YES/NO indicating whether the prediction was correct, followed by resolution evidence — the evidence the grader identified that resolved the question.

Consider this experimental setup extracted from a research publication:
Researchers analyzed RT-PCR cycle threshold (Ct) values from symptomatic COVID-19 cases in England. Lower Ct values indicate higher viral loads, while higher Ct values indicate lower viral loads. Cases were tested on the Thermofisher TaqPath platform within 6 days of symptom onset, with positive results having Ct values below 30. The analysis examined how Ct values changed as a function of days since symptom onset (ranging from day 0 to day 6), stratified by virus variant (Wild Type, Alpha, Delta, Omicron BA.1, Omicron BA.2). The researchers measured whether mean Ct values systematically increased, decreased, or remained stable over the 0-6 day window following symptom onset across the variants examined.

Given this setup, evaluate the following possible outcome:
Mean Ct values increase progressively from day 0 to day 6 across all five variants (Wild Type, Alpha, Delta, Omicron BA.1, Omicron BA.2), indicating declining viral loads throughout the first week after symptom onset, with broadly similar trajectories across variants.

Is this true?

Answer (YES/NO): NO